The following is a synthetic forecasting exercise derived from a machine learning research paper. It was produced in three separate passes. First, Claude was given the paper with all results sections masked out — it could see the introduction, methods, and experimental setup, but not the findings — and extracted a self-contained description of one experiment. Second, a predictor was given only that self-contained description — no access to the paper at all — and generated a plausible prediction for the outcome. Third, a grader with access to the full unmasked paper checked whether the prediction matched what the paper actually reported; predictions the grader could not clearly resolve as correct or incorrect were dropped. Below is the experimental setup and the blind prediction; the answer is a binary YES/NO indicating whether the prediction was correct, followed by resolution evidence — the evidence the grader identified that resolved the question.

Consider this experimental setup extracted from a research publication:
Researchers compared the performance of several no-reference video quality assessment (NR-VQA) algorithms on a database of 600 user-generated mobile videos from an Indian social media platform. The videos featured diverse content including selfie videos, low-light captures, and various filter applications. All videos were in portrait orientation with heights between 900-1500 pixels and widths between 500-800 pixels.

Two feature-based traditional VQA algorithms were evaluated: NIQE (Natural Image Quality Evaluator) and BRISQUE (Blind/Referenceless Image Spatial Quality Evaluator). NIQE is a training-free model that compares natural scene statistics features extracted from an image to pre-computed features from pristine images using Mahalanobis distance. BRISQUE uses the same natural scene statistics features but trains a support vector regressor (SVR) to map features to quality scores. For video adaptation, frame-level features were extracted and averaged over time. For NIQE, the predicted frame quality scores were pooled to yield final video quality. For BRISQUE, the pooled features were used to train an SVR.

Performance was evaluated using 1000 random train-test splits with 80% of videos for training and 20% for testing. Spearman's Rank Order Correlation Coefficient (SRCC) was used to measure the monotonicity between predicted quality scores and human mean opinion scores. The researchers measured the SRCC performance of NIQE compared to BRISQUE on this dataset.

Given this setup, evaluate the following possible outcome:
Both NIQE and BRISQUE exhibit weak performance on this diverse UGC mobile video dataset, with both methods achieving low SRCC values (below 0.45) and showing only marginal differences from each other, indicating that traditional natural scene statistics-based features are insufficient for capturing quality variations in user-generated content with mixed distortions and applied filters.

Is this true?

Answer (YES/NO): NO